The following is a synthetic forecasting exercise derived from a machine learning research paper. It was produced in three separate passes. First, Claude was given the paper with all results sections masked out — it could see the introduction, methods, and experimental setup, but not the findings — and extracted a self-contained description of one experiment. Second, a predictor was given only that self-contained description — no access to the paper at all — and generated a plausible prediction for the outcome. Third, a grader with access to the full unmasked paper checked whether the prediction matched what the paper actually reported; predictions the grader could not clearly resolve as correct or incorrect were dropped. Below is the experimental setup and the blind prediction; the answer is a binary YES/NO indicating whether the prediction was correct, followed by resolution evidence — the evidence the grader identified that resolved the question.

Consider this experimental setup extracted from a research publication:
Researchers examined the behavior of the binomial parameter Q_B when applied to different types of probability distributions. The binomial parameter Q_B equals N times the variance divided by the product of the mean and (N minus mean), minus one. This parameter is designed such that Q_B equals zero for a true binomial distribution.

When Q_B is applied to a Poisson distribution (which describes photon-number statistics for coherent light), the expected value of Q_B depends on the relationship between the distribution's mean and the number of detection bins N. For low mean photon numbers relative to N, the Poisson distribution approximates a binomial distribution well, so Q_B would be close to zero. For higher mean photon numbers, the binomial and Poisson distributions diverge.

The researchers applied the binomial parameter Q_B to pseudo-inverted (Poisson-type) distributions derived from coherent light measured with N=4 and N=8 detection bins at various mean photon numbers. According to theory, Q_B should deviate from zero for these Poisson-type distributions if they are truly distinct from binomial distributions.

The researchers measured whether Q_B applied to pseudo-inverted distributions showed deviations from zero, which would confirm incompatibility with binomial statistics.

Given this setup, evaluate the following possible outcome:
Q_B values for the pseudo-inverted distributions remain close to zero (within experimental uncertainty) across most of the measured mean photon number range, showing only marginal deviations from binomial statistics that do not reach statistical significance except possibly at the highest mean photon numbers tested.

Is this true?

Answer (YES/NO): NO